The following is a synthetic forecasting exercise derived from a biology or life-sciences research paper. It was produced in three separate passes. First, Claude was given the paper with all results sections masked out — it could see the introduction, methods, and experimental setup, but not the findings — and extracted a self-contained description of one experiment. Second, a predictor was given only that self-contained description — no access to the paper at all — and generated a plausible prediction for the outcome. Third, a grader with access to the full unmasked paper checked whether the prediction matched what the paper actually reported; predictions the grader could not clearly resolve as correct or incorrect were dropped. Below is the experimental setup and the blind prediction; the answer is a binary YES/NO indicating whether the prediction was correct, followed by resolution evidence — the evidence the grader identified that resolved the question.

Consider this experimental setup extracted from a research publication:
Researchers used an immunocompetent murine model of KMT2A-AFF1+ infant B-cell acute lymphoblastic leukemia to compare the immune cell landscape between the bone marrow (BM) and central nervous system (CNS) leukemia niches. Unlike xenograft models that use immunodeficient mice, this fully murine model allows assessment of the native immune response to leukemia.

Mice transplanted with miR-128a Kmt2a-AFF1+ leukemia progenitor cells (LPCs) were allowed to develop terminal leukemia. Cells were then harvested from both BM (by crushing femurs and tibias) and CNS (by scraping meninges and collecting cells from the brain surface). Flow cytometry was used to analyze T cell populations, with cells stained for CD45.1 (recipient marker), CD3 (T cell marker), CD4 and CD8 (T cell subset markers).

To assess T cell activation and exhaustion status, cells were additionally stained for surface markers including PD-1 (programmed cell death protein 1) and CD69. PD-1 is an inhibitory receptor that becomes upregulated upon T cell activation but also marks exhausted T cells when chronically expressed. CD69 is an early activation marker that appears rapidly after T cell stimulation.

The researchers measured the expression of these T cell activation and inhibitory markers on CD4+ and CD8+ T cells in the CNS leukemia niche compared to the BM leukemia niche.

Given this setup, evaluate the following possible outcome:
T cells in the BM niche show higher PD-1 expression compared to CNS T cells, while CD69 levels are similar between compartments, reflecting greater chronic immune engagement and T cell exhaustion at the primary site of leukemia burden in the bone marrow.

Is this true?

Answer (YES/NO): NO